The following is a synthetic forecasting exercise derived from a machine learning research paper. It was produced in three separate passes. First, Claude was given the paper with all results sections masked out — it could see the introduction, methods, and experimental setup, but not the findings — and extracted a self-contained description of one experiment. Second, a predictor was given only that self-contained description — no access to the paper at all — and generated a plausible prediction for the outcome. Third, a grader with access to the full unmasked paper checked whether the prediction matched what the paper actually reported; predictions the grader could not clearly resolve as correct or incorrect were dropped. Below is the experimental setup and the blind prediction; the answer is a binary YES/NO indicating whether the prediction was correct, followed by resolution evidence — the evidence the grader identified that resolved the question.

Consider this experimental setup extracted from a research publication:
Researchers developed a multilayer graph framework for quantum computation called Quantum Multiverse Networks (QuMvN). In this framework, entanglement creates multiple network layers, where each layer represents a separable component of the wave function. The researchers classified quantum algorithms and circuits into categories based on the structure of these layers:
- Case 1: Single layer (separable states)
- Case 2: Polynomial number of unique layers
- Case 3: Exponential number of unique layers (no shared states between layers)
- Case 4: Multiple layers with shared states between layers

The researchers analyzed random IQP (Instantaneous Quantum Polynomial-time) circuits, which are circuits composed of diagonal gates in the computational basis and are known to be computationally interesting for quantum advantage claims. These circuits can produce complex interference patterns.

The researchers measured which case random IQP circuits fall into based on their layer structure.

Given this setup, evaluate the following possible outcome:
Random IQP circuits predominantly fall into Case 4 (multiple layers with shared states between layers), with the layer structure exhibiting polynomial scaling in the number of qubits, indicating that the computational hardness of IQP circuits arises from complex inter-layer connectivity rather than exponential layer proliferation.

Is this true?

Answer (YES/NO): NO